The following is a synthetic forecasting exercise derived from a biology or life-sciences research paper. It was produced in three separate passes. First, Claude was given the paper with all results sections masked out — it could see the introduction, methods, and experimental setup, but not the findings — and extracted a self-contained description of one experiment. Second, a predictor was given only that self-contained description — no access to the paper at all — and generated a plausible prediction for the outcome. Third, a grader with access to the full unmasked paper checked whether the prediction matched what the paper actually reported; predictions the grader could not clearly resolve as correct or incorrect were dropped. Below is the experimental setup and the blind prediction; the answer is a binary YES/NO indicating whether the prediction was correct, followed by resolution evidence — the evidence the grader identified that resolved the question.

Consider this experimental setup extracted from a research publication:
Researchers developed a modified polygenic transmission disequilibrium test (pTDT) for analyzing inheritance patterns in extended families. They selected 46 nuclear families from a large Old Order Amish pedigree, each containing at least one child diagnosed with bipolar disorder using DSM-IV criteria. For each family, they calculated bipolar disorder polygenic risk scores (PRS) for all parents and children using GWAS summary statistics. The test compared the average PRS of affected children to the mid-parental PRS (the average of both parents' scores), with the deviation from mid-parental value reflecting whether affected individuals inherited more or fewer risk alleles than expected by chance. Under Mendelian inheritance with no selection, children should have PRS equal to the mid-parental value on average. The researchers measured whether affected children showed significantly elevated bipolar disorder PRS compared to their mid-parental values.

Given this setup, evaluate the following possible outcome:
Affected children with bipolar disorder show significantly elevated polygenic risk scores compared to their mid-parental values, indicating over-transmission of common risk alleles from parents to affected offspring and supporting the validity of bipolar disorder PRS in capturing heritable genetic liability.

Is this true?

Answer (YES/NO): YES